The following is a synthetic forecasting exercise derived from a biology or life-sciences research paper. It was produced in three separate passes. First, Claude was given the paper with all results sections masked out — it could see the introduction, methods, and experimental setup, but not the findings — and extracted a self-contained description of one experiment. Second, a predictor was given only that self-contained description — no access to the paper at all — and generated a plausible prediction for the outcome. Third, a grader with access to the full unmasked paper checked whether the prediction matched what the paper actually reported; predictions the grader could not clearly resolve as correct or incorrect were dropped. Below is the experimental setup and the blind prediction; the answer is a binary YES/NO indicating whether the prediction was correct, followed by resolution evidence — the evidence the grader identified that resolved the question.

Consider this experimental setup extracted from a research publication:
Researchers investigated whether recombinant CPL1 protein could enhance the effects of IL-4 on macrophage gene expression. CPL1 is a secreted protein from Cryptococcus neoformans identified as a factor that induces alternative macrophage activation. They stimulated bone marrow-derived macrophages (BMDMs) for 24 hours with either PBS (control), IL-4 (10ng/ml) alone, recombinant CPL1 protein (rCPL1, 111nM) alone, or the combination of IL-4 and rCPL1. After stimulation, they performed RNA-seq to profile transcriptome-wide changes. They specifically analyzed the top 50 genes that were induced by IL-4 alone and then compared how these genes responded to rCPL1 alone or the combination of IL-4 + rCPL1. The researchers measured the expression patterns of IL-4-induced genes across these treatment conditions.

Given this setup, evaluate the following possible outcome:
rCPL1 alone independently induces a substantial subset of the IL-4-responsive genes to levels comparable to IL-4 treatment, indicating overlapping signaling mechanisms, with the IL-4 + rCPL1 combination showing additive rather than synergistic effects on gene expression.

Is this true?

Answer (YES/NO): NO